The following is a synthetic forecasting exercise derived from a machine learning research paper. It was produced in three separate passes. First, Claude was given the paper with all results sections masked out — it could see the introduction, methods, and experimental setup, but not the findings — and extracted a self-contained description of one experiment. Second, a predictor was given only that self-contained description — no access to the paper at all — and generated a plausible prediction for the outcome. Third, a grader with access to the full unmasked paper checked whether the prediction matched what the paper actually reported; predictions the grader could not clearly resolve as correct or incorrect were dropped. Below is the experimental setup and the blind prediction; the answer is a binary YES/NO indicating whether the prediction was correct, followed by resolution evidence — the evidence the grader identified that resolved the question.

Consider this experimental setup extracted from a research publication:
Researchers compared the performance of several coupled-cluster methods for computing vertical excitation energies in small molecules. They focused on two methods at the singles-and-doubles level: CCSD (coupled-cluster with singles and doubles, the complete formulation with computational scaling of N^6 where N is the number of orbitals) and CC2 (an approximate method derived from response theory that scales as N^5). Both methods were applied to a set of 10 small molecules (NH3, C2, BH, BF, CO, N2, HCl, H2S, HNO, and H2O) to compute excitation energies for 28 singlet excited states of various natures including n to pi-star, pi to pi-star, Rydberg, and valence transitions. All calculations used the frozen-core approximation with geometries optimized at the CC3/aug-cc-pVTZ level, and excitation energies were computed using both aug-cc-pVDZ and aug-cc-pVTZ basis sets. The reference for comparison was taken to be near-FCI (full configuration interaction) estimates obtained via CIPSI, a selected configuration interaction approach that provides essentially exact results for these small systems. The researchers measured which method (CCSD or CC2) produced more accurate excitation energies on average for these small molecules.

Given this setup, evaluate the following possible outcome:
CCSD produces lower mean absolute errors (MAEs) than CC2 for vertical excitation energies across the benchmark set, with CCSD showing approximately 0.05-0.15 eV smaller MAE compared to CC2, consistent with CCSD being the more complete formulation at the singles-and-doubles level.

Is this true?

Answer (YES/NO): YES